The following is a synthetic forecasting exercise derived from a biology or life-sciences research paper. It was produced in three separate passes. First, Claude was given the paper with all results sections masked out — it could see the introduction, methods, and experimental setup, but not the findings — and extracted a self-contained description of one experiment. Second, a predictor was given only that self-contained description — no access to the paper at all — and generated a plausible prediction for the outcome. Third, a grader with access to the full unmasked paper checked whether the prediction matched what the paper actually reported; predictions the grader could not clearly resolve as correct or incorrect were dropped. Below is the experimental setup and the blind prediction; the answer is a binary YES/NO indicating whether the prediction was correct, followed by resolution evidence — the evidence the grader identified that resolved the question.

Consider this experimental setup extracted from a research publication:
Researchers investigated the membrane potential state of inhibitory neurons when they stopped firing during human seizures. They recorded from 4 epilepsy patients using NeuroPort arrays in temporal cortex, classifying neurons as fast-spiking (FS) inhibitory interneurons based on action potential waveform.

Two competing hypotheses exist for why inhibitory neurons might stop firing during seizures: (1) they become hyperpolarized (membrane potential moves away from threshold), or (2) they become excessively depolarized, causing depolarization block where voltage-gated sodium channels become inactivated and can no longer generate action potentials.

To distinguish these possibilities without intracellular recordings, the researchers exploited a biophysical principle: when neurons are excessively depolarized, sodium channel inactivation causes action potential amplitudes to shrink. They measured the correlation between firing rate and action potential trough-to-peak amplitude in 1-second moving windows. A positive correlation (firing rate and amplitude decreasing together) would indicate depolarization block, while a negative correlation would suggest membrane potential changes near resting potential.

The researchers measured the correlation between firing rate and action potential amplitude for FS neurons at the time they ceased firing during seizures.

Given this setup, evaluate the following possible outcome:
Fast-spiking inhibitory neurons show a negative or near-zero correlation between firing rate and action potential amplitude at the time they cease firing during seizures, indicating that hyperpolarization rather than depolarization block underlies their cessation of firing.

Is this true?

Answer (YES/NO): NO